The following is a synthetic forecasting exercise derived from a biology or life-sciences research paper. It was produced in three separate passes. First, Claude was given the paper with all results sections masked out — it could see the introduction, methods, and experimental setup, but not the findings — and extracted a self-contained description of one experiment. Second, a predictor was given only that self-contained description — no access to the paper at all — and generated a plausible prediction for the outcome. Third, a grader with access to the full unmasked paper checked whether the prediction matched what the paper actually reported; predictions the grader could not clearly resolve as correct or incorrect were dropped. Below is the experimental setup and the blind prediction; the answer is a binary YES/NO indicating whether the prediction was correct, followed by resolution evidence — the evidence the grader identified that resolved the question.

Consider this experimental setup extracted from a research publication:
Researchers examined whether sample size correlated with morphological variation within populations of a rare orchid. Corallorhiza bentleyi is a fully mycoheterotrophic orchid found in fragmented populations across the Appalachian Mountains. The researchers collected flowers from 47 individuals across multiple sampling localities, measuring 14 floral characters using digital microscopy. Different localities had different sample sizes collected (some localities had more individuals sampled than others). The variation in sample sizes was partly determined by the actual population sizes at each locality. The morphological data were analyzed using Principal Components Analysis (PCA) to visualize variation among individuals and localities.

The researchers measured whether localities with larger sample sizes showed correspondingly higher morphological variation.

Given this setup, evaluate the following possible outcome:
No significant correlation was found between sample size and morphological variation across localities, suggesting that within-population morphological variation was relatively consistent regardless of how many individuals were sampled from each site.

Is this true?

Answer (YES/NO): YES